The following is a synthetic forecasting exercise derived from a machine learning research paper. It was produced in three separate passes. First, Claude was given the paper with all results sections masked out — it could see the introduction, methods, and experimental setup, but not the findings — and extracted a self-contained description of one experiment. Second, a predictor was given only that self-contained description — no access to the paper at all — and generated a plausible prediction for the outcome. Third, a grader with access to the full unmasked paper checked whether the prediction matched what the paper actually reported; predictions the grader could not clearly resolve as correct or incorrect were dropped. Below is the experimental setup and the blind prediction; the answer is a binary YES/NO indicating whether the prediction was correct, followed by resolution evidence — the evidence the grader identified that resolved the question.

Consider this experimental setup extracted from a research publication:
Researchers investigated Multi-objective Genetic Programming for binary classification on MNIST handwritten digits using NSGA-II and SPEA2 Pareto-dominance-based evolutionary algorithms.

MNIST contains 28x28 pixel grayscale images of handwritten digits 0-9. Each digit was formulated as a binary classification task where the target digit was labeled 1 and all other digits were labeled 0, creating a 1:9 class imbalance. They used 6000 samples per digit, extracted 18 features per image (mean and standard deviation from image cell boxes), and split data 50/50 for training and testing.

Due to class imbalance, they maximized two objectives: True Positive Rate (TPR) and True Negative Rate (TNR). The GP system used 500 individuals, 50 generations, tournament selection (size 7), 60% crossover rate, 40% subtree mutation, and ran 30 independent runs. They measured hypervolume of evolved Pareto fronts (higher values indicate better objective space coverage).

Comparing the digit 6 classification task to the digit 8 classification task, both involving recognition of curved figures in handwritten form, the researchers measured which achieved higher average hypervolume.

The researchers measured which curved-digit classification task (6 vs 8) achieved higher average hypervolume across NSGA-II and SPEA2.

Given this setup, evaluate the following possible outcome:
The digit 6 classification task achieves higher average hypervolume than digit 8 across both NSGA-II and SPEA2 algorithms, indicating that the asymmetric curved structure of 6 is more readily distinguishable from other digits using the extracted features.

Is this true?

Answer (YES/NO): YES